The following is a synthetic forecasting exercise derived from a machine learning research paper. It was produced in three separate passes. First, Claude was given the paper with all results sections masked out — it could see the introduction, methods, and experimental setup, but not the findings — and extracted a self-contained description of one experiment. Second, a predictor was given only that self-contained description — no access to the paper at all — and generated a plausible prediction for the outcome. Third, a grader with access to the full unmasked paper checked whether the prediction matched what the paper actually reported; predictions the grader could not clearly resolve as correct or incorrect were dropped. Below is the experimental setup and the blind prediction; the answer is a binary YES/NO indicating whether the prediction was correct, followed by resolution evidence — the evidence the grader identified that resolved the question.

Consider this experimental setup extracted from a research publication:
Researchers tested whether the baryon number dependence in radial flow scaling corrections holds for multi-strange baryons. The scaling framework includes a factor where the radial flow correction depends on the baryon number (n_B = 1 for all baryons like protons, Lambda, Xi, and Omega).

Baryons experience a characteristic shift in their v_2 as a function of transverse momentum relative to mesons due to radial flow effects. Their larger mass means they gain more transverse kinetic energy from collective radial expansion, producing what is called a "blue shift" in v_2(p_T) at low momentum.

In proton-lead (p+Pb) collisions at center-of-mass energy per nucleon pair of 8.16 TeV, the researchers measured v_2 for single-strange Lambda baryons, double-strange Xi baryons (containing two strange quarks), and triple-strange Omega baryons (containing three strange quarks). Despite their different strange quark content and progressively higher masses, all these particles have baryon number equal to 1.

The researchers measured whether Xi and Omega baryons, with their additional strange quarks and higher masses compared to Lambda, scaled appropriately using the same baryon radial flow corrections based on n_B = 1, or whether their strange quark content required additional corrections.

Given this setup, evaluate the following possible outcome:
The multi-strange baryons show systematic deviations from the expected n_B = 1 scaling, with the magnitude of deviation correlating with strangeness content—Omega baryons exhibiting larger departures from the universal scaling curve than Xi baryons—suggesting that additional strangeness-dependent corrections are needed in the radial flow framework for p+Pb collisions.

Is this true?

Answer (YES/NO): NO